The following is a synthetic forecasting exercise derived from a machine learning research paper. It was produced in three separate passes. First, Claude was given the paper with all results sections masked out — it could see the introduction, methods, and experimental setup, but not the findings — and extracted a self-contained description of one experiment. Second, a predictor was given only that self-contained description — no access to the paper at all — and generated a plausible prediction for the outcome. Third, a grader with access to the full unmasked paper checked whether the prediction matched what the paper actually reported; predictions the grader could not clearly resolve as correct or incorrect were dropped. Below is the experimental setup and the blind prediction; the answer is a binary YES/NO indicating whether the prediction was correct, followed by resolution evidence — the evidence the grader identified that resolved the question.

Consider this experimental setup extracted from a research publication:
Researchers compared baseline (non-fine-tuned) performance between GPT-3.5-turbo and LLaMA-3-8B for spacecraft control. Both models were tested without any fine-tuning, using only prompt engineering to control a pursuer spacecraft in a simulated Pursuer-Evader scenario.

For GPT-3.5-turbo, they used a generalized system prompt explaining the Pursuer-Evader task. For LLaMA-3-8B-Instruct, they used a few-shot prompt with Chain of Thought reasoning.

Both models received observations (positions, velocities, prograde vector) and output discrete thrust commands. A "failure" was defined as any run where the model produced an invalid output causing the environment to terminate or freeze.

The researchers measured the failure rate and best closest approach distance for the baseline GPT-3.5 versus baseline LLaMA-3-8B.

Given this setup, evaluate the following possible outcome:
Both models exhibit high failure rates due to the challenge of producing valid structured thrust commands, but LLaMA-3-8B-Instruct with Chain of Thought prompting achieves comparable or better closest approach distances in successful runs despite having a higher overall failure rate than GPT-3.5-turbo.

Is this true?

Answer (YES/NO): NO